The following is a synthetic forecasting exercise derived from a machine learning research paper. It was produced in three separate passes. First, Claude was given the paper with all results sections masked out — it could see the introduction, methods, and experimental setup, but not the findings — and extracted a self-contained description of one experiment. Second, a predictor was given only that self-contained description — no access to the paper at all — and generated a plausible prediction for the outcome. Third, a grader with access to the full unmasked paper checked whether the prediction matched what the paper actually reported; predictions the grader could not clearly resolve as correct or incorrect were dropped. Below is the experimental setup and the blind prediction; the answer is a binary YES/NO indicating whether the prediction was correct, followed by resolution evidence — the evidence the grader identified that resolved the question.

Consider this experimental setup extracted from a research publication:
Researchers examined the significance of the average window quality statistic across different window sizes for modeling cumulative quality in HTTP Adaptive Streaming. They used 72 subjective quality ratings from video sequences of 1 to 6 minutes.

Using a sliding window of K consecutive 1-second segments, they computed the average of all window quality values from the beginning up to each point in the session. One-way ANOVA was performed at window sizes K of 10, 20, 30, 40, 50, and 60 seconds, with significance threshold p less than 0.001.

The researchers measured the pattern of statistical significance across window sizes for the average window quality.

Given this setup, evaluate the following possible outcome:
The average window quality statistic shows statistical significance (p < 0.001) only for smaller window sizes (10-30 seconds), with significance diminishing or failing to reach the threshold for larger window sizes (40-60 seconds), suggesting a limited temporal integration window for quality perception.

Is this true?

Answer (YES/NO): NO